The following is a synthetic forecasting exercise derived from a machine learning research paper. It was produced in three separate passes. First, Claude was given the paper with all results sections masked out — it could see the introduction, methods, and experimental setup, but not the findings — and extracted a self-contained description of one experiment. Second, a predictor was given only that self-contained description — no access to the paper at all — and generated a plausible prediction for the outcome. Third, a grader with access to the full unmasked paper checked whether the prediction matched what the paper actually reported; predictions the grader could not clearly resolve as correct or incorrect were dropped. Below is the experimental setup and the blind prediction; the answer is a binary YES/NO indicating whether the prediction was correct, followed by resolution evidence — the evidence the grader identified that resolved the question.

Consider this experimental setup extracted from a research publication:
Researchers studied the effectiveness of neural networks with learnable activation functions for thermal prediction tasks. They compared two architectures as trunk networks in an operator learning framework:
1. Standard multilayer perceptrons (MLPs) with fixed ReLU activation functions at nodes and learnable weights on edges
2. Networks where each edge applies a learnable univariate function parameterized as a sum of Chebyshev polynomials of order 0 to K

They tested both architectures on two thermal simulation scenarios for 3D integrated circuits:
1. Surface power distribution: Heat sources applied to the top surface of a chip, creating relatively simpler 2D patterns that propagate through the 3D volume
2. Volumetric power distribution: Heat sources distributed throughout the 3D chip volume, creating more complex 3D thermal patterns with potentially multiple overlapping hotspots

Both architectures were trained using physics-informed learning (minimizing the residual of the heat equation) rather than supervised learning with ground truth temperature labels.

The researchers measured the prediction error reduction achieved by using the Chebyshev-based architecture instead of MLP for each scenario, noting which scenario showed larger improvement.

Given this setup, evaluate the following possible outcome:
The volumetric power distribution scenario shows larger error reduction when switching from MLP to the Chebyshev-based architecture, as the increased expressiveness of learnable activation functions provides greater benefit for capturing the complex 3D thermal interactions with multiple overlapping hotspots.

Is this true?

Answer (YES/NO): YES